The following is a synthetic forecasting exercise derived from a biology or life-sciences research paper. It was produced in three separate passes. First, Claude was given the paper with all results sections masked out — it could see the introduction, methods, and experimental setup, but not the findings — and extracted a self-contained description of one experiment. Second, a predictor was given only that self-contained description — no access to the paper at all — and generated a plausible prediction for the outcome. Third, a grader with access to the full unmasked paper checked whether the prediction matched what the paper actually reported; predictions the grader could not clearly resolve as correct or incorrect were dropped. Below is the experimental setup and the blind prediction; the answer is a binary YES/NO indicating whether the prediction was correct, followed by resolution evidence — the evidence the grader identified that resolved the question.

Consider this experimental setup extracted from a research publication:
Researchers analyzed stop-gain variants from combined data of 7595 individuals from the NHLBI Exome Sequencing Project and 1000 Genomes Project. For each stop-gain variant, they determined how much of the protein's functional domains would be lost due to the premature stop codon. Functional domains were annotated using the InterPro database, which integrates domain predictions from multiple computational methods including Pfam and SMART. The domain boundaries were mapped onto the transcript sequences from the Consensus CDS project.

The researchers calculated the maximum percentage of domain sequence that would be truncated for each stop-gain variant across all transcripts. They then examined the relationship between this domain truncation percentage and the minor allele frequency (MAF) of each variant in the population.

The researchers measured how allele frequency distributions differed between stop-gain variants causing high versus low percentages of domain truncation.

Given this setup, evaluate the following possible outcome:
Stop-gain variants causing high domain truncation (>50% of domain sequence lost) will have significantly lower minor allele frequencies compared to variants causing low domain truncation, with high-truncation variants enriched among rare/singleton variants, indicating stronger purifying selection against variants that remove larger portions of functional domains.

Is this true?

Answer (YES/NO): YES